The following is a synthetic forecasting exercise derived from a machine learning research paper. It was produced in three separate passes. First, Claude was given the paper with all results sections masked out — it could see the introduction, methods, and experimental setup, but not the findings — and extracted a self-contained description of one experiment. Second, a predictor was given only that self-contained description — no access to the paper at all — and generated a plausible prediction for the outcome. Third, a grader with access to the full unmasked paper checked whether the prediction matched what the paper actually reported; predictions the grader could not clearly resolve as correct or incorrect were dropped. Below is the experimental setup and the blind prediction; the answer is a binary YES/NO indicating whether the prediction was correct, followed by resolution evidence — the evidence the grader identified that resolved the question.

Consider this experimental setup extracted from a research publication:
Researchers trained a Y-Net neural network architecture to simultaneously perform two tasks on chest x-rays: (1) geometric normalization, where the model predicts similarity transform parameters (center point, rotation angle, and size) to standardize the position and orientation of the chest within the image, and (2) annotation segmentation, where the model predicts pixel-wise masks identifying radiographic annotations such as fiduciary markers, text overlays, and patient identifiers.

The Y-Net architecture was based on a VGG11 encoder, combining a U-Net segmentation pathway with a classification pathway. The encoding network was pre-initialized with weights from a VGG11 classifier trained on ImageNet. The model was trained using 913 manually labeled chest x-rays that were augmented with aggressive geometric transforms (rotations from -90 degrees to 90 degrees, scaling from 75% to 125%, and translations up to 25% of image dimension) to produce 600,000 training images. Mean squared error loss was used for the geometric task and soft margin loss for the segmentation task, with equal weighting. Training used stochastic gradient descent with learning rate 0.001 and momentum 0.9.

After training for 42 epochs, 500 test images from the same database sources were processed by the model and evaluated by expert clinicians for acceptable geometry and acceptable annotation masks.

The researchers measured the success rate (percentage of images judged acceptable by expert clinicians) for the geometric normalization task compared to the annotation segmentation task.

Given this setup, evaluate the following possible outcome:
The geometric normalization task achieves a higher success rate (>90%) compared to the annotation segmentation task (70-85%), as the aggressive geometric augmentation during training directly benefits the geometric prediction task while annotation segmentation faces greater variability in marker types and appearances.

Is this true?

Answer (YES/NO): NO